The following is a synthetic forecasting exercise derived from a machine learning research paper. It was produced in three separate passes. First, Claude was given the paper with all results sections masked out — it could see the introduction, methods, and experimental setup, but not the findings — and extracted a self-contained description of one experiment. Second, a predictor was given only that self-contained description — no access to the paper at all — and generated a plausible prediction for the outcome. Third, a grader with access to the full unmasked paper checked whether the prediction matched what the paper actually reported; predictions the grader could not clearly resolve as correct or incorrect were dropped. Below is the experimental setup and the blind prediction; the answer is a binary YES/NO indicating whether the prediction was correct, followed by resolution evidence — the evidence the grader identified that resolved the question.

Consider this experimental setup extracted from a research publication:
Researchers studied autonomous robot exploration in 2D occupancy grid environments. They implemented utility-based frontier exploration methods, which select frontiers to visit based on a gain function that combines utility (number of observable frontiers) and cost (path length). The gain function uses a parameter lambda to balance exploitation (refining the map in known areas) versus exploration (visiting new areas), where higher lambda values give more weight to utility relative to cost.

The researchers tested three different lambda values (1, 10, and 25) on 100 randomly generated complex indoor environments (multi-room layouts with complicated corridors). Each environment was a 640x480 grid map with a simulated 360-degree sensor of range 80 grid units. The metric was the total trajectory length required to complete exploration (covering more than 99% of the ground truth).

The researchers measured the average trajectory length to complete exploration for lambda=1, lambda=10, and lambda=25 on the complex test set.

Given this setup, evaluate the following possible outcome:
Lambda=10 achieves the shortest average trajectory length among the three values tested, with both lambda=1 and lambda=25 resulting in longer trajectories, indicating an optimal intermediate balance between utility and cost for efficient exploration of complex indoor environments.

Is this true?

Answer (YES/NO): YES